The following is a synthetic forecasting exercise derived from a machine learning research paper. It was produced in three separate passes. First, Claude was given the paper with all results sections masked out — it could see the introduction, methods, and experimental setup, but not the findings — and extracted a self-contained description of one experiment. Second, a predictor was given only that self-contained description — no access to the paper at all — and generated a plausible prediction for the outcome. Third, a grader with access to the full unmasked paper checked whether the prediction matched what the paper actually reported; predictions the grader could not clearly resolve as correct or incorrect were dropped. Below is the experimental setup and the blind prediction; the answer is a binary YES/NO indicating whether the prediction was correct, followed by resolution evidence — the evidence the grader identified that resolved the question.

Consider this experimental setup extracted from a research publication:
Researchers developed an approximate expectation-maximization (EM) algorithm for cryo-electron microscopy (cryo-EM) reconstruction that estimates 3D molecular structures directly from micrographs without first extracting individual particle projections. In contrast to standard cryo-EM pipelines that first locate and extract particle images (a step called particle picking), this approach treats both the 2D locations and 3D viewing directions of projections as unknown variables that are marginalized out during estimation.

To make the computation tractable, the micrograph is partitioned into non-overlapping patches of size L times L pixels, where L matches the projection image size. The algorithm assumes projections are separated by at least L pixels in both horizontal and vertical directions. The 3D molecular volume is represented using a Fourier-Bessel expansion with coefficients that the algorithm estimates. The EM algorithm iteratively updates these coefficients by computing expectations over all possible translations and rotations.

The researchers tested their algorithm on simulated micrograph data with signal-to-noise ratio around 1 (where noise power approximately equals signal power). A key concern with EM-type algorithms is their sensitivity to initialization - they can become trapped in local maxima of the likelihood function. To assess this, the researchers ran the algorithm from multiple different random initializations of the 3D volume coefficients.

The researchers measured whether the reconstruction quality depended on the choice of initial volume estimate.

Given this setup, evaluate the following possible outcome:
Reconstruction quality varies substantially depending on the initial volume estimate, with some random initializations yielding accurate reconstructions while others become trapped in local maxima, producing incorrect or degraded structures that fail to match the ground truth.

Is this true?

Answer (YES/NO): NO